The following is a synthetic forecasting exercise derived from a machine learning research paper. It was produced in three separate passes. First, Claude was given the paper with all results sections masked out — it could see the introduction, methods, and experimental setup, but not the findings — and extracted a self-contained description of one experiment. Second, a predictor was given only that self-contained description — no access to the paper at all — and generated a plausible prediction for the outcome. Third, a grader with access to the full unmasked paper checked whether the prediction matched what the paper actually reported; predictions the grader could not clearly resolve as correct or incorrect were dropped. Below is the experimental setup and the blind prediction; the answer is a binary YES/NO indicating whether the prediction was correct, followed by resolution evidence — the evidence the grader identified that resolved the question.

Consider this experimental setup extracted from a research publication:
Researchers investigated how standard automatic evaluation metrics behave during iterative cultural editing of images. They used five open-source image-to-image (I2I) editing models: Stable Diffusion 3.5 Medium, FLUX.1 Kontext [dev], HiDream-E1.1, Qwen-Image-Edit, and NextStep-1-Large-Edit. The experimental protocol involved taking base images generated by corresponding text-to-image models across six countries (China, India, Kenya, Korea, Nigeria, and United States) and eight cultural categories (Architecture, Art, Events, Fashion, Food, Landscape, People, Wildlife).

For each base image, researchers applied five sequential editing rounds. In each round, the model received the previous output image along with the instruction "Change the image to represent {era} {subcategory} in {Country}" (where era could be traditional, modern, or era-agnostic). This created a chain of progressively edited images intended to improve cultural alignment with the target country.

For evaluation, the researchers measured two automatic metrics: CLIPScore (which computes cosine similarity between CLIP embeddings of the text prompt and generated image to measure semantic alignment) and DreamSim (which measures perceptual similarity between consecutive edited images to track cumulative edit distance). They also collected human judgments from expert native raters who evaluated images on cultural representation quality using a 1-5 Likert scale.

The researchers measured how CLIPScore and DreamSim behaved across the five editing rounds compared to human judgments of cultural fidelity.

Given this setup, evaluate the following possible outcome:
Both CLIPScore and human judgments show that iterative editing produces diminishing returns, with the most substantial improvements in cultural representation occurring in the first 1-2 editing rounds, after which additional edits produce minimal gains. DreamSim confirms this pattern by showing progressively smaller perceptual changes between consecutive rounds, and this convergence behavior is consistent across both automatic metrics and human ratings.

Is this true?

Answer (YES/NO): NO